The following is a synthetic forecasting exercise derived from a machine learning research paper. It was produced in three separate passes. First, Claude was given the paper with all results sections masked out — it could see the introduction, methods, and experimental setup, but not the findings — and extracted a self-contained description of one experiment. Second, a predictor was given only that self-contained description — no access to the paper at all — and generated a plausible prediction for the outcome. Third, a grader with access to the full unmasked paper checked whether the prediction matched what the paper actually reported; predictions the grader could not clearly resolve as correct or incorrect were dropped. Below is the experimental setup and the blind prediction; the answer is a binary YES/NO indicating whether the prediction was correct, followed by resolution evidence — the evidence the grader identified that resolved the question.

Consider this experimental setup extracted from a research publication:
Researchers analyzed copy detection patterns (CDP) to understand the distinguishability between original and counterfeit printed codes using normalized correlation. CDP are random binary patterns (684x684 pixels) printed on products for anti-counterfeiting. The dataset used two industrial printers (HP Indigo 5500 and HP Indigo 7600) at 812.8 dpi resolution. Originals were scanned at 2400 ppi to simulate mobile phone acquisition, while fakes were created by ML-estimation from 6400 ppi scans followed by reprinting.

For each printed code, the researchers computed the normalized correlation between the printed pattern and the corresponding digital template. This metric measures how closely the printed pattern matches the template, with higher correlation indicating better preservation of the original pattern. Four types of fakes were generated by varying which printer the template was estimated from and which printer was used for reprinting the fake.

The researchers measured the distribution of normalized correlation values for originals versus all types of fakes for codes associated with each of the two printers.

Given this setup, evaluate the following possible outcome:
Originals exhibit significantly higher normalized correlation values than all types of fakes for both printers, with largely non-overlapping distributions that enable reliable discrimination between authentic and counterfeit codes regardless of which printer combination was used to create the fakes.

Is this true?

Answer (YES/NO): NO